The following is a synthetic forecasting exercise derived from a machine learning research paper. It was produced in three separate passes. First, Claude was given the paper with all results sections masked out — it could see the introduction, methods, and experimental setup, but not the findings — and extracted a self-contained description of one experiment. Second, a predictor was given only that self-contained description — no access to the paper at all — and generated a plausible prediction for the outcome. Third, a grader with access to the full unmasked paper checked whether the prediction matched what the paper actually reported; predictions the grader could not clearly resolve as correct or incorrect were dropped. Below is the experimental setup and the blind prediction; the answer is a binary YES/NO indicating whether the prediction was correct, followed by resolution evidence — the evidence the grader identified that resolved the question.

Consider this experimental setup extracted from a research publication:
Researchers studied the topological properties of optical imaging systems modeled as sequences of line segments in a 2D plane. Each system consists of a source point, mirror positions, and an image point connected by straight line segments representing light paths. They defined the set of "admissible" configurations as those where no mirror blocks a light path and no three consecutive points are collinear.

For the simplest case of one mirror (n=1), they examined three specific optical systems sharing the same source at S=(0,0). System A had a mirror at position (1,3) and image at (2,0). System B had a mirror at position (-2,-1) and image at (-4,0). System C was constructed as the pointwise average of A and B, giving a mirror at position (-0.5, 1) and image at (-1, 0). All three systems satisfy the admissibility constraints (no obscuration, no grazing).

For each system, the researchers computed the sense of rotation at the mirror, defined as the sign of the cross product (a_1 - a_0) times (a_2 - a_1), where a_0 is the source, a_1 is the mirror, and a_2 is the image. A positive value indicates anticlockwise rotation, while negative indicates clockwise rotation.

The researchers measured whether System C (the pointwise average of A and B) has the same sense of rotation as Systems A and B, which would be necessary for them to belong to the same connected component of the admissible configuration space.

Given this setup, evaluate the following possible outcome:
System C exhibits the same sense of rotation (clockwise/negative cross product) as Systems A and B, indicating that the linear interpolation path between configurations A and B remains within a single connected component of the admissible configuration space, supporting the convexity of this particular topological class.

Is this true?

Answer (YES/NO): NO